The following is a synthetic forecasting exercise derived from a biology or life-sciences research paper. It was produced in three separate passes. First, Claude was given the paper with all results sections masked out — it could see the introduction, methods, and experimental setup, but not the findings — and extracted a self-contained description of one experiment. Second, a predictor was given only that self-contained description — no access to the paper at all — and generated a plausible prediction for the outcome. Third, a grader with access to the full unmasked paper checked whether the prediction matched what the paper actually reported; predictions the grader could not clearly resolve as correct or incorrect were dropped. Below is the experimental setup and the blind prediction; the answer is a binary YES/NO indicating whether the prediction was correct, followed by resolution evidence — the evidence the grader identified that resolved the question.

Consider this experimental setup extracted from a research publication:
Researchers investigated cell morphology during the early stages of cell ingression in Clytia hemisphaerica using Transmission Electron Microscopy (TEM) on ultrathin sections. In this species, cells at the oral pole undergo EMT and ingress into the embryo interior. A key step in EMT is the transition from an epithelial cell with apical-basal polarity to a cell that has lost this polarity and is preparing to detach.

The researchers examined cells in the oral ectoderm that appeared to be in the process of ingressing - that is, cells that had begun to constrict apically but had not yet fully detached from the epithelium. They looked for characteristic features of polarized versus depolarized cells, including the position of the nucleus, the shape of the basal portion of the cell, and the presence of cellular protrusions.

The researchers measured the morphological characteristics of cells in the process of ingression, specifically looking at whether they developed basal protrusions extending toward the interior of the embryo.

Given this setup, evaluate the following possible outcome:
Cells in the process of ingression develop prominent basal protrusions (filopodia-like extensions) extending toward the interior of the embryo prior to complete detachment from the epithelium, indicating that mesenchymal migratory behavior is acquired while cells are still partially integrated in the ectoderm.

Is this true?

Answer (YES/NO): NO